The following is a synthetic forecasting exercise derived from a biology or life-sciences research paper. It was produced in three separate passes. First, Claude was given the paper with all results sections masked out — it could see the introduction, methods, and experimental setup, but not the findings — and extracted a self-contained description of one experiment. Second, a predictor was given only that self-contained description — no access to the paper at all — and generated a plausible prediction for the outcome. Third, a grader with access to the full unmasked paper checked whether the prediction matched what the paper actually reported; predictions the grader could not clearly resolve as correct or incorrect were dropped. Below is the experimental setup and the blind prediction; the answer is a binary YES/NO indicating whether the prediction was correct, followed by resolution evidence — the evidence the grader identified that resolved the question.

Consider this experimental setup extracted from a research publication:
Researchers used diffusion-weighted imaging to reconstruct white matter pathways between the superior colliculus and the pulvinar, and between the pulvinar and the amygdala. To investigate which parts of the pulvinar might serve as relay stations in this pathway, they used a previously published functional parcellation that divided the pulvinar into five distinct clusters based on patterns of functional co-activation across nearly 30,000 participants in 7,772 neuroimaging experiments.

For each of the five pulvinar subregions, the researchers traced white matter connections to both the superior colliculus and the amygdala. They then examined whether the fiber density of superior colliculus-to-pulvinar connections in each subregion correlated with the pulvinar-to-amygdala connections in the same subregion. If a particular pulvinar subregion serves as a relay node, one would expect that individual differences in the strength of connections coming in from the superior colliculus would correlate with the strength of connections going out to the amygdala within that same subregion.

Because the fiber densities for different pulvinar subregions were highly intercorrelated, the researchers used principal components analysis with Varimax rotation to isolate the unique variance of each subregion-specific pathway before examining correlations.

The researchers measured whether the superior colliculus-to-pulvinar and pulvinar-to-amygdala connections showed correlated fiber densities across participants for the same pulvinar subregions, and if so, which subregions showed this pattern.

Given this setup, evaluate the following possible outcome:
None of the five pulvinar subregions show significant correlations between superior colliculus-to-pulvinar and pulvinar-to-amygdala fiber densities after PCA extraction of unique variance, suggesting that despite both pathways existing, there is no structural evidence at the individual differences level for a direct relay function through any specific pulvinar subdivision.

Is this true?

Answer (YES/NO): NO